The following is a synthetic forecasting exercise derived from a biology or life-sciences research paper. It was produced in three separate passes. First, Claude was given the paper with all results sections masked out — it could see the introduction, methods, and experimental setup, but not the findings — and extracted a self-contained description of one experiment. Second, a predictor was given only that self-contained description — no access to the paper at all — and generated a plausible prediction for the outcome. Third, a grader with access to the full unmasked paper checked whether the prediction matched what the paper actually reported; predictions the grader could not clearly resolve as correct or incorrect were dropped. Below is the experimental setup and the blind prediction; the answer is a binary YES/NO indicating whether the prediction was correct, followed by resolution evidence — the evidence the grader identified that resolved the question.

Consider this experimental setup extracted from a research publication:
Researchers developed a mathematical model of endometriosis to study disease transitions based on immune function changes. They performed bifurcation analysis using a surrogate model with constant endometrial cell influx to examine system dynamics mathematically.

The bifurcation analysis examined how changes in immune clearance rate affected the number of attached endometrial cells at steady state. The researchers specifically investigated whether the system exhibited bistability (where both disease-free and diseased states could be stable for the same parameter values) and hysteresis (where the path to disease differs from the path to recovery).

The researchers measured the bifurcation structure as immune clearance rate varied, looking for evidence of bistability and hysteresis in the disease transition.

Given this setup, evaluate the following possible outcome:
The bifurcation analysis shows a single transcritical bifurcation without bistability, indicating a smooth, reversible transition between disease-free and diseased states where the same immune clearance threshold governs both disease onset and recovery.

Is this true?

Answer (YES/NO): NO